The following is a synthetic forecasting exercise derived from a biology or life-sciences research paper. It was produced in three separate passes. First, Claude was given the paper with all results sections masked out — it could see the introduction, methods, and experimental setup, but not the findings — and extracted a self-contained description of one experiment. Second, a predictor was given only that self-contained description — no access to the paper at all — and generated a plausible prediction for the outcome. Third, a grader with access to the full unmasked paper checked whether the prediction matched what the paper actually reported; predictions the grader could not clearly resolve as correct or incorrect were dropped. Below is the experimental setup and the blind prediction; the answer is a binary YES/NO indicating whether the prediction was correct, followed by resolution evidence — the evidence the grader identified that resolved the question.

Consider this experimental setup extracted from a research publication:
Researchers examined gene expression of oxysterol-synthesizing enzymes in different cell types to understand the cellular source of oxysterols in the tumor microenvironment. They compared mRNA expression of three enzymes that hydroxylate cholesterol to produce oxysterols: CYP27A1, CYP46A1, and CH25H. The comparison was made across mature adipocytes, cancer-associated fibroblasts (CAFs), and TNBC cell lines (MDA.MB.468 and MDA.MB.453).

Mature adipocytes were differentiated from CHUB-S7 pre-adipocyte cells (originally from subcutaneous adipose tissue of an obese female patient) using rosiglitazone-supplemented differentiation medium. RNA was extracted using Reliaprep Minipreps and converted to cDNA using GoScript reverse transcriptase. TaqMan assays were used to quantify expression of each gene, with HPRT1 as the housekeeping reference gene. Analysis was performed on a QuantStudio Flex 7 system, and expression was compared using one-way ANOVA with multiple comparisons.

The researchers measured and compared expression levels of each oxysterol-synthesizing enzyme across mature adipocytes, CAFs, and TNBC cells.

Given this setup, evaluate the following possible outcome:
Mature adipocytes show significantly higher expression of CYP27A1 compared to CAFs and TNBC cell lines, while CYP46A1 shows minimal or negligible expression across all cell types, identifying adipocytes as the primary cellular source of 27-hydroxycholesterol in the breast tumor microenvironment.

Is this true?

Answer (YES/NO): NO